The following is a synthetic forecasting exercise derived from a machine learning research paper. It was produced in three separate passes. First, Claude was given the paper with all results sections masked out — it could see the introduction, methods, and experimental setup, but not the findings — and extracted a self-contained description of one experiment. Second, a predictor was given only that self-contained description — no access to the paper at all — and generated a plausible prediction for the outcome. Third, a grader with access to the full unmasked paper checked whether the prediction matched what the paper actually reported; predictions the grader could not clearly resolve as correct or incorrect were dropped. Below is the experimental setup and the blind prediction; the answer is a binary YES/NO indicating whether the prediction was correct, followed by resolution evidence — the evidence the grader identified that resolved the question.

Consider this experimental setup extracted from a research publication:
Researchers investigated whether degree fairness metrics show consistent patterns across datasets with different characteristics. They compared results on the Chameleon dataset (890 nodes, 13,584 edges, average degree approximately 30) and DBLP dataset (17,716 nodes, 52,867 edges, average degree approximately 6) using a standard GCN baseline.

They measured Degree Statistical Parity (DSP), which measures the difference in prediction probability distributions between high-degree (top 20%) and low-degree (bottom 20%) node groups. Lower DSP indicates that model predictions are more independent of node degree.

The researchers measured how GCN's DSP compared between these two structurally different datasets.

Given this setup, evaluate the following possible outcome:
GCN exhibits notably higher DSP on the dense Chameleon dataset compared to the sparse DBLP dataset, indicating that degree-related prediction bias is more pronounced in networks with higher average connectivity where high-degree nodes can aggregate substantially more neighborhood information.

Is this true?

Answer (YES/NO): NO